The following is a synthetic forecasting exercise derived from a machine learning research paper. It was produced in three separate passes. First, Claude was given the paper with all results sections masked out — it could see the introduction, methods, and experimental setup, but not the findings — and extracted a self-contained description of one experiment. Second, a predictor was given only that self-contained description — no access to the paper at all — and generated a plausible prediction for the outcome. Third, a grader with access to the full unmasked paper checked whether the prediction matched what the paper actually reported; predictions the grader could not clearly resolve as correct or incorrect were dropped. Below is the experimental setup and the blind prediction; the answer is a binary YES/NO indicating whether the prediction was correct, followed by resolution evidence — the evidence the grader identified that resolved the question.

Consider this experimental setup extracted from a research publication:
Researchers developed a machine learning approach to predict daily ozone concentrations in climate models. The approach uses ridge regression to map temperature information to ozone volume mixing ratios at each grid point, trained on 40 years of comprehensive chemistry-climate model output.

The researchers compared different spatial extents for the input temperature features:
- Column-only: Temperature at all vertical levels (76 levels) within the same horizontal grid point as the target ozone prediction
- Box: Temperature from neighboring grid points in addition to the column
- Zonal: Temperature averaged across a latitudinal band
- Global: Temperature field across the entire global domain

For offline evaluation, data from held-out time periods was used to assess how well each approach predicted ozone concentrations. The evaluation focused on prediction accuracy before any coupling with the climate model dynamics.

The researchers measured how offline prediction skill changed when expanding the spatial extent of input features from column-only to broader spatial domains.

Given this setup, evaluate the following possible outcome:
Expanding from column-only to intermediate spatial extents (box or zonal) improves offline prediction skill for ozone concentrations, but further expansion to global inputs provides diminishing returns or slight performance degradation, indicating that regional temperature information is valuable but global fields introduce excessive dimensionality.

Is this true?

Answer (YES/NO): NO